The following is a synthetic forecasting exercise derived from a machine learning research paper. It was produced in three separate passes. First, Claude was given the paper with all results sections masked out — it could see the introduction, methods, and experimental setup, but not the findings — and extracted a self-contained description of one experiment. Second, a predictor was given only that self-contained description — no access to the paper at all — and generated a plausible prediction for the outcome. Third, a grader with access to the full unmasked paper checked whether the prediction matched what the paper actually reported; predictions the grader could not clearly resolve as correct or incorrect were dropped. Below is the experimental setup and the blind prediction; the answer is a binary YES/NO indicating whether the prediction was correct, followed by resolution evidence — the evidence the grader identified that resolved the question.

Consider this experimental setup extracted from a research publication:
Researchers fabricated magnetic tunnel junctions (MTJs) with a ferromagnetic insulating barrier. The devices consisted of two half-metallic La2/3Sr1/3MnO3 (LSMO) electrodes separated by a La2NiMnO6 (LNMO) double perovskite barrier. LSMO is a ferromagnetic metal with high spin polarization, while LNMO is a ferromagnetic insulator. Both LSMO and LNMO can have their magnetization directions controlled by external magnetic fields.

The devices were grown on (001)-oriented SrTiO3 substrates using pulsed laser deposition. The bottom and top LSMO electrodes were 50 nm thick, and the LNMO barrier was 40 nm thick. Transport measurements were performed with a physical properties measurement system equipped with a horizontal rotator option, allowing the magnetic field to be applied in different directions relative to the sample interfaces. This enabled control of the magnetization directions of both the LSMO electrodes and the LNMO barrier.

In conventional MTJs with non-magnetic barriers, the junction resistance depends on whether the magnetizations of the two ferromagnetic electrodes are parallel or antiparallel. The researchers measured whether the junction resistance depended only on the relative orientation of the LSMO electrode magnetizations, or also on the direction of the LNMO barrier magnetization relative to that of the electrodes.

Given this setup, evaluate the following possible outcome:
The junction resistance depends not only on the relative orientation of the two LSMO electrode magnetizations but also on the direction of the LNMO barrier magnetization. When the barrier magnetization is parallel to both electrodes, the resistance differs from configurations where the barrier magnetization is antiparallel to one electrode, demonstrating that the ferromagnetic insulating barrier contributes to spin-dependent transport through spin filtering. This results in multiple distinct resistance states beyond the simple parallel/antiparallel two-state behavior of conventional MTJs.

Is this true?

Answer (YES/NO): YES